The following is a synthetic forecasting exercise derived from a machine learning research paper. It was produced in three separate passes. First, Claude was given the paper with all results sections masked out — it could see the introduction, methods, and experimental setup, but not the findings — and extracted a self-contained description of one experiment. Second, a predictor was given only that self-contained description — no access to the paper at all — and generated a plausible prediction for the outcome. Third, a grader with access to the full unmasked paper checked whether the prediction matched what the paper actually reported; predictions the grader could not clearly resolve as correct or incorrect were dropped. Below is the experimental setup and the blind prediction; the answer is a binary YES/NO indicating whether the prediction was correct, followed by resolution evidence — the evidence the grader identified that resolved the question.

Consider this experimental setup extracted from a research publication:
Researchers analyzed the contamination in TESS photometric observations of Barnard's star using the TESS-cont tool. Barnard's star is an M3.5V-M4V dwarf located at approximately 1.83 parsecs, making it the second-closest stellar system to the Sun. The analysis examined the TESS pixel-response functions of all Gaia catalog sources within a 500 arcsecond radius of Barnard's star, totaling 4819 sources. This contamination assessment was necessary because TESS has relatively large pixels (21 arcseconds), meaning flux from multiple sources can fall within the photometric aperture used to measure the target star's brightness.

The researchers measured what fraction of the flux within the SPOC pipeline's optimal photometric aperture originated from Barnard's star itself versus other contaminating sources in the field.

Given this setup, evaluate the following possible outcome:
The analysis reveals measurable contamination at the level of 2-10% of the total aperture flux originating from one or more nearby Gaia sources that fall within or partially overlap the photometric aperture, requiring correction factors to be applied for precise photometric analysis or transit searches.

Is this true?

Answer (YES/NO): NO